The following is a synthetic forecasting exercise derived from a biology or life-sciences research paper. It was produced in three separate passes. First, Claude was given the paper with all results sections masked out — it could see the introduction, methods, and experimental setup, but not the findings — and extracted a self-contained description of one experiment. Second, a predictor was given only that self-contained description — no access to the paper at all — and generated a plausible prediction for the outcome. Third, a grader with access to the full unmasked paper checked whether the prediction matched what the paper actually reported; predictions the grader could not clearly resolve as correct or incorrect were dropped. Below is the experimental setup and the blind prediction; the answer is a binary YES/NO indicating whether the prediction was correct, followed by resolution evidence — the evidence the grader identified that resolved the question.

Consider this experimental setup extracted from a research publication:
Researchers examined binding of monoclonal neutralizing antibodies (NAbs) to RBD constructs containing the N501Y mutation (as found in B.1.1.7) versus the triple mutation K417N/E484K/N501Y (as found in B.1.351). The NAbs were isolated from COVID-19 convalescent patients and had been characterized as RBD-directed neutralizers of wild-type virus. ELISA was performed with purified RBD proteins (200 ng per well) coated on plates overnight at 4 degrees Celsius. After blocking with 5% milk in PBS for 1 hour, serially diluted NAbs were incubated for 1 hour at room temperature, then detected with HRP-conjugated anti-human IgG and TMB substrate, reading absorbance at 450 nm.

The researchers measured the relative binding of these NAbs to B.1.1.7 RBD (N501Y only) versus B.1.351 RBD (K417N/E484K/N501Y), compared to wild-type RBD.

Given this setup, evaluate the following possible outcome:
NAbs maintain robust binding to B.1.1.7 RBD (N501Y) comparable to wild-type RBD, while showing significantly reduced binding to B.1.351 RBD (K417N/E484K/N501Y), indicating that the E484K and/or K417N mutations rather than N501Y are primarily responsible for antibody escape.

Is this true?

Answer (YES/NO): YES